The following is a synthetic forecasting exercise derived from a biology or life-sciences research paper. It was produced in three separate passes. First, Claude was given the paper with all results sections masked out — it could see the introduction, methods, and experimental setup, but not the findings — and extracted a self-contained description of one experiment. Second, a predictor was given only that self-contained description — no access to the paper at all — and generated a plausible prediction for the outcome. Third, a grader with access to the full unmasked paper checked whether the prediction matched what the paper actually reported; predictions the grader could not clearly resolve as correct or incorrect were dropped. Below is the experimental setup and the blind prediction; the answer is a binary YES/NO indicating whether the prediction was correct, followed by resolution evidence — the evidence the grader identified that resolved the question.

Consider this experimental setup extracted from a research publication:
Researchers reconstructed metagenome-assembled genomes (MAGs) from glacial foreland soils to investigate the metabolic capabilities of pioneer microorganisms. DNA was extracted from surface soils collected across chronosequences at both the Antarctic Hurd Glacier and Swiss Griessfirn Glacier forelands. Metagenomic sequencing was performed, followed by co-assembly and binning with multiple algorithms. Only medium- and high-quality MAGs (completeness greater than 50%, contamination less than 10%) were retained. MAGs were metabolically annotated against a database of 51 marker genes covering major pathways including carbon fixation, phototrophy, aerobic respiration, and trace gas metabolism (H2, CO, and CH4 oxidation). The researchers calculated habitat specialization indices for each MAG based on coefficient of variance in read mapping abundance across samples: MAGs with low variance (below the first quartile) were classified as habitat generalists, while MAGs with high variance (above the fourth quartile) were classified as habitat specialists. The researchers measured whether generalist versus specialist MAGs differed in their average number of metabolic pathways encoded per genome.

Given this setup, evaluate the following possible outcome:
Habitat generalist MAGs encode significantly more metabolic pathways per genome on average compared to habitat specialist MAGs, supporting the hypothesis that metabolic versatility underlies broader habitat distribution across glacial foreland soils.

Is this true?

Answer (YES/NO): YES